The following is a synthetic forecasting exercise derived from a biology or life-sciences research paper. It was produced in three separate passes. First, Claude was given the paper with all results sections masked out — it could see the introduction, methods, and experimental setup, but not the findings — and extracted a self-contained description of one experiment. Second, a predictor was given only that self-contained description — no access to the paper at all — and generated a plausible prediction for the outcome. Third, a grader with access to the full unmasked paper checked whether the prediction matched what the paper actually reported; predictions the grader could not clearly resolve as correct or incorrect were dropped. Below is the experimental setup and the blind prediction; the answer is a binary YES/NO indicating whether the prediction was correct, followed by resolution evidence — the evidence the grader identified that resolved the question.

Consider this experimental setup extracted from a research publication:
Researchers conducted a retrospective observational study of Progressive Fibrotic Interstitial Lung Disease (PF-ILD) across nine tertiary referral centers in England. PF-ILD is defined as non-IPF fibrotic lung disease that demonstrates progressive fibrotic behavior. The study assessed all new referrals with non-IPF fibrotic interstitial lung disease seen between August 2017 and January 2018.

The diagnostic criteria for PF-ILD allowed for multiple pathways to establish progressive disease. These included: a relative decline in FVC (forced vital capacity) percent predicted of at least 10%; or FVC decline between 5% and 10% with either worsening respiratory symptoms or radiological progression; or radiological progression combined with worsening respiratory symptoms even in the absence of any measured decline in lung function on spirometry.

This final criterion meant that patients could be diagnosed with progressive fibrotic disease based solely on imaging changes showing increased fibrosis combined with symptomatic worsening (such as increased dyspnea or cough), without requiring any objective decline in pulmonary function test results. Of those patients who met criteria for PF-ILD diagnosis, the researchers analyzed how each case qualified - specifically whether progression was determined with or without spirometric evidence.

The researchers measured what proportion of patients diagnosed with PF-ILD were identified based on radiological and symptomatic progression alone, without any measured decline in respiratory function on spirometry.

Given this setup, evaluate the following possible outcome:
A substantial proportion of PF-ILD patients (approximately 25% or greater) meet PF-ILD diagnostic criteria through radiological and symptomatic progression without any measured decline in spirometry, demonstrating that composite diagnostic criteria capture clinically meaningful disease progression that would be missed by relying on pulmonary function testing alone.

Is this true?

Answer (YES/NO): YES